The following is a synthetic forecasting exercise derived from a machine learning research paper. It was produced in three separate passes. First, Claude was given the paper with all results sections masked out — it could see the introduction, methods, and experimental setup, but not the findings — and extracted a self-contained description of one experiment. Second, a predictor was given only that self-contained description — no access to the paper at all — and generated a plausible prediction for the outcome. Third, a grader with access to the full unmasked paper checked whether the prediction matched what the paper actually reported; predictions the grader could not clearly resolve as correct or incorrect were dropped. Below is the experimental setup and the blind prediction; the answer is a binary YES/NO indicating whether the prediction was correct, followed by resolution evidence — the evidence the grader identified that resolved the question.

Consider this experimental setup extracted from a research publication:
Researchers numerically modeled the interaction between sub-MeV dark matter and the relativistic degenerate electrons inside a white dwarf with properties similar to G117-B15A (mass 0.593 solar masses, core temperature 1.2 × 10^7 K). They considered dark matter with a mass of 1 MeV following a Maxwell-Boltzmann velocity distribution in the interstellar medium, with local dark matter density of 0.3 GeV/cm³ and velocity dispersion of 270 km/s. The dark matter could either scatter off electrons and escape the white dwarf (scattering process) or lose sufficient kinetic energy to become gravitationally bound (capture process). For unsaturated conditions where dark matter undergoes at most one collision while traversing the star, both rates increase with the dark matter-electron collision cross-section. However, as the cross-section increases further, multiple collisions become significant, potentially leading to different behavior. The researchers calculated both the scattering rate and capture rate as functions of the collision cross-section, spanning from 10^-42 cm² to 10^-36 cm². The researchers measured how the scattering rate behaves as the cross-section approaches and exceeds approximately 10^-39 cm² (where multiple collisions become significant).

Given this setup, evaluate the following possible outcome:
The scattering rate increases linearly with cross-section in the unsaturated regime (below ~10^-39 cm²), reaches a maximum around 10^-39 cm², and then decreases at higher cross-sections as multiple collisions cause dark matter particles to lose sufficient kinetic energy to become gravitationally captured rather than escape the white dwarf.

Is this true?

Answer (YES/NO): YES